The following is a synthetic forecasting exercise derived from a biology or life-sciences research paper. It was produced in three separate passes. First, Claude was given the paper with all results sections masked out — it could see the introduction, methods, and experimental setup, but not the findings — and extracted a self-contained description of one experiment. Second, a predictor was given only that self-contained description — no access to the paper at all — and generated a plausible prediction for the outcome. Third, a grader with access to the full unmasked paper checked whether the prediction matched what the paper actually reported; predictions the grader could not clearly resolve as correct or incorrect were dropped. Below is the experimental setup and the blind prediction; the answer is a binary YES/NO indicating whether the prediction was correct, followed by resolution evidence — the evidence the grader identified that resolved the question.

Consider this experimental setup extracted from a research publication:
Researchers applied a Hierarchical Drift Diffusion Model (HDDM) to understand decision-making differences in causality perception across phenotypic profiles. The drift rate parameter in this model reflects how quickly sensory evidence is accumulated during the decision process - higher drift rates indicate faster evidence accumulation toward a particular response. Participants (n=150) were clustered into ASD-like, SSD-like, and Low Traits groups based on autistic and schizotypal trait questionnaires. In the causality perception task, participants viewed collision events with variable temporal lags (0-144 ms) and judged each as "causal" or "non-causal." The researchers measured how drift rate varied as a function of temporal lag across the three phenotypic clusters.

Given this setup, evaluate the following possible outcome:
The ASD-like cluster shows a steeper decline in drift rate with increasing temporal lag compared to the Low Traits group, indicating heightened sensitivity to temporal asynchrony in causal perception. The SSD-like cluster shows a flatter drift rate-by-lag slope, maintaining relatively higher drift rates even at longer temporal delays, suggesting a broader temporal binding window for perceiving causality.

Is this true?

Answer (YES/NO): NO